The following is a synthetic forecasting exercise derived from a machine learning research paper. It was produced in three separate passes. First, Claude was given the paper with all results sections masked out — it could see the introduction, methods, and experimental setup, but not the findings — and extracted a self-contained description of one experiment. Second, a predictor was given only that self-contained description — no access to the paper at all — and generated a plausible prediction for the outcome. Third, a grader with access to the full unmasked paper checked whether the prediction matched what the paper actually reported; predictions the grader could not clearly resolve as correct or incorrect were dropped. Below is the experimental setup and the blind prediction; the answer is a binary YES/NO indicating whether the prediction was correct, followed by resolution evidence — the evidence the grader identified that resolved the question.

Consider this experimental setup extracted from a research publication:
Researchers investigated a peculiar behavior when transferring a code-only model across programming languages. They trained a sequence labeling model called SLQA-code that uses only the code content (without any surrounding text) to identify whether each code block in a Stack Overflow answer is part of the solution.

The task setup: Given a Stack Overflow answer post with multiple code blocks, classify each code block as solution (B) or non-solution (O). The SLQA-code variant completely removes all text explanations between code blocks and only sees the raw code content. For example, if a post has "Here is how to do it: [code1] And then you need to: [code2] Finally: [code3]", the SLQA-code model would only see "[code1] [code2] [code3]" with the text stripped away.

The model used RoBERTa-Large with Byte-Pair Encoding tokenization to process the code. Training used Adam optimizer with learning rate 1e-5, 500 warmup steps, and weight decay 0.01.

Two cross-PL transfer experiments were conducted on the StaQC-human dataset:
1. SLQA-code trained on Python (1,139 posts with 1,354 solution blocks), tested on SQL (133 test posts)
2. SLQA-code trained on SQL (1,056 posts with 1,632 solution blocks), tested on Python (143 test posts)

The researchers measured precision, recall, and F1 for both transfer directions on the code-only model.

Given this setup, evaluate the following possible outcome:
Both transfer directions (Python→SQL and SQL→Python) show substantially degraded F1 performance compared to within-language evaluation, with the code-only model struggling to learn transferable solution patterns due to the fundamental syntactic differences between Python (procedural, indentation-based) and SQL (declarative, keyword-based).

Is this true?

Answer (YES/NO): NO